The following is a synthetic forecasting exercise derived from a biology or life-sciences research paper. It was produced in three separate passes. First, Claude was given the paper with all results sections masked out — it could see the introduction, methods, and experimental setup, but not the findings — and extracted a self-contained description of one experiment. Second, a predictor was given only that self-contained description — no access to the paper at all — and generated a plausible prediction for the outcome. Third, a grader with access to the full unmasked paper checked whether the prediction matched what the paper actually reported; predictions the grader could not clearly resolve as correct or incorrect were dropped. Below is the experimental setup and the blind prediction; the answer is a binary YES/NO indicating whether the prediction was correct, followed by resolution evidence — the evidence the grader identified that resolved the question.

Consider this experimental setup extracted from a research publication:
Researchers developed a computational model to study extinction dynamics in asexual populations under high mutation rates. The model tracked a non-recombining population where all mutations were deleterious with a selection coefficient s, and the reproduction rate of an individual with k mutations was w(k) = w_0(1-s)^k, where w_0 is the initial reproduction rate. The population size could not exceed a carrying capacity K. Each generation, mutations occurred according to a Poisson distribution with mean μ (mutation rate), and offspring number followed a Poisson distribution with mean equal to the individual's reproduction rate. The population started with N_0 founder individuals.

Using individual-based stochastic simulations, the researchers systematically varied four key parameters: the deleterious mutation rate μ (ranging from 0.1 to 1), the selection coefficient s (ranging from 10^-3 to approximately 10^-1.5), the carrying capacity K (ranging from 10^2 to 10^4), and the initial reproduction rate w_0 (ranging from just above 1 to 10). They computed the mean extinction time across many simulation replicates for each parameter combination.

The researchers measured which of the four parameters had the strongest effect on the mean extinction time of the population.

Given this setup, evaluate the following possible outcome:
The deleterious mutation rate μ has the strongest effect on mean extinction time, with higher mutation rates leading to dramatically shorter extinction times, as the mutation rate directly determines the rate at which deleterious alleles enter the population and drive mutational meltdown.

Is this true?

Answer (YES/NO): YES